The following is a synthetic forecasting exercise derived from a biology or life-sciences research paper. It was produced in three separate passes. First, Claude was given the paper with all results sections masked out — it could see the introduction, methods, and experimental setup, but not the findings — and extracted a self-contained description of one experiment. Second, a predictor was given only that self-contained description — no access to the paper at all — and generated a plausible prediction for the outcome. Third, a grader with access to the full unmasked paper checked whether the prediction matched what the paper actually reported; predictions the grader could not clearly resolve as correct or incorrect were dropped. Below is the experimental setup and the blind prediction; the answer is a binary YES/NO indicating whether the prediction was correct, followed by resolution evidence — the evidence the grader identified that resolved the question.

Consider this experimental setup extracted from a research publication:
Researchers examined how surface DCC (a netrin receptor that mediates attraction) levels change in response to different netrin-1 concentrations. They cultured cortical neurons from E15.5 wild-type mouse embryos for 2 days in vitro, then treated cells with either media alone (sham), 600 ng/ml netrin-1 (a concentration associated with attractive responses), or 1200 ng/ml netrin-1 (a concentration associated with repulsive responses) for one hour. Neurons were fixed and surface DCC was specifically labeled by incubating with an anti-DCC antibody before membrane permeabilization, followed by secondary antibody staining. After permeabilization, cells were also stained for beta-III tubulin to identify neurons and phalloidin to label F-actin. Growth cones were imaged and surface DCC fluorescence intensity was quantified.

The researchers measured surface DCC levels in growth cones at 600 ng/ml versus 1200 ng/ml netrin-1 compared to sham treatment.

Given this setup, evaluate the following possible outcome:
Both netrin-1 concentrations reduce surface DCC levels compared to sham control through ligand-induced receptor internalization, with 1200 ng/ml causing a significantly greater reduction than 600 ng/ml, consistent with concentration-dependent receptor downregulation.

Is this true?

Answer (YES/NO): NO